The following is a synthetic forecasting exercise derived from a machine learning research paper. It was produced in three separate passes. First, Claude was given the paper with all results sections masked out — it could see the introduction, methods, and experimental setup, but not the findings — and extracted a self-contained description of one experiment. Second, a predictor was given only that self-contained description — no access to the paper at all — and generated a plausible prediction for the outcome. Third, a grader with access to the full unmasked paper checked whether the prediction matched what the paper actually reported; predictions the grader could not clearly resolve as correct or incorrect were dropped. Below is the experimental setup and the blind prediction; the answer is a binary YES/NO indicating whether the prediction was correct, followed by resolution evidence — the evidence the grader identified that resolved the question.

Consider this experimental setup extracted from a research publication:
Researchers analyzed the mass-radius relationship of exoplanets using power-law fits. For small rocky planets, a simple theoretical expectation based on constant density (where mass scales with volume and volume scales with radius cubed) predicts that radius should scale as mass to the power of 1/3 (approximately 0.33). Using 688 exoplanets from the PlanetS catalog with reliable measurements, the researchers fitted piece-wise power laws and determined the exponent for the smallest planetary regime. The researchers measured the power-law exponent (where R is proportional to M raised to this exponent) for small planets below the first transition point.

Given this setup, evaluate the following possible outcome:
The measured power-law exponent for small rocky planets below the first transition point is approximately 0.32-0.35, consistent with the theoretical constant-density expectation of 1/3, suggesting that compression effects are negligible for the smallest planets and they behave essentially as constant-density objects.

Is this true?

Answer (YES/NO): NO